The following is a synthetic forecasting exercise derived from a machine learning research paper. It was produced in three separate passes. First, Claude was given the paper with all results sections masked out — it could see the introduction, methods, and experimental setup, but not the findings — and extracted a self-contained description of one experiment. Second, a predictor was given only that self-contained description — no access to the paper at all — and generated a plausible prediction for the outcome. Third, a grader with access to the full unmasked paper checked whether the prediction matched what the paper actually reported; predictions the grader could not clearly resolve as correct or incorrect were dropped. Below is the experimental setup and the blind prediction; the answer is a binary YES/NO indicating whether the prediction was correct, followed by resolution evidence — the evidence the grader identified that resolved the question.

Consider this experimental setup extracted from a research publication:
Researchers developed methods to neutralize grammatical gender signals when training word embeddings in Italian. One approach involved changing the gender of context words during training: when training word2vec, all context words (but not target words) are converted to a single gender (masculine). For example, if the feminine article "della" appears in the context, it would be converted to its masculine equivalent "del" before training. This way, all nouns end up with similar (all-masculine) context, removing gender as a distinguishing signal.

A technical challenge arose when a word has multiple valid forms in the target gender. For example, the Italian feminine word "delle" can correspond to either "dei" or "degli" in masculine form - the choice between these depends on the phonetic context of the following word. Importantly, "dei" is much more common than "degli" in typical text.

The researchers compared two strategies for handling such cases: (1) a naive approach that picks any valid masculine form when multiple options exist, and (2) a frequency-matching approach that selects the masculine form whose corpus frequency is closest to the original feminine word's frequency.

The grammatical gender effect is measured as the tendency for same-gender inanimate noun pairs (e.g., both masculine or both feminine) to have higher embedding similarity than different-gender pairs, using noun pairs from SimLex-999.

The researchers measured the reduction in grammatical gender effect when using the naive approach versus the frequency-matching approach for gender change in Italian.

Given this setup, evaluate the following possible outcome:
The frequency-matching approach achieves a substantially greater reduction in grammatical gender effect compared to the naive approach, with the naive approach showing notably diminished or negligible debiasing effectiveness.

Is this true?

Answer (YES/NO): YES